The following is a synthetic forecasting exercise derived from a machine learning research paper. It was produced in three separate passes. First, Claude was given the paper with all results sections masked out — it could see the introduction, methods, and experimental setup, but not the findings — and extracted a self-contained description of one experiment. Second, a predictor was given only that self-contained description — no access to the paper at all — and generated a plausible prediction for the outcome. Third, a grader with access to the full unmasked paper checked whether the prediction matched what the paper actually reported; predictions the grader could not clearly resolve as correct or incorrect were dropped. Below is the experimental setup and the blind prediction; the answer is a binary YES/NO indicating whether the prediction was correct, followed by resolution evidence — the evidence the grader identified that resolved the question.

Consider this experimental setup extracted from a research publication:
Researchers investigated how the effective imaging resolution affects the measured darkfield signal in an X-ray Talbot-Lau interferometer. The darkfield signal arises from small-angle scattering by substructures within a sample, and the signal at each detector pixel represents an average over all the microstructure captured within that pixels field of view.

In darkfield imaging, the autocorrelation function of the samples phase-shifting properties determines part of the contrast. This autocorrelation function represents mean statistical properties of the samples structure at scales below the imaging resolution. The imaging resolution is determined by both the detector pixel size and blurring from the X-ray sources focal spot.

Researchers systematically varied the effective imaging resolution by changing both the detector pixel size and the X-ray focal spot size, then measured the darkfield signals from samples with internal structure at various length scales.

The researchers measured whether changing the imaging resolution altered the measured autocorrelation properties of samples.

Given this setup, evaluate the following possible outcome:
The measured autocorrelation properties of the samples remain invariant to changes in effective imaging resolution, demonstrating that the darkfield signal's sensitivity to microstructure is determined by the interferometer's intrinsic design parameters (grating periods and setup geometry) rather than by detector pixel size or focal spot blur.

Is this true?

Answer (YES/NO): NO